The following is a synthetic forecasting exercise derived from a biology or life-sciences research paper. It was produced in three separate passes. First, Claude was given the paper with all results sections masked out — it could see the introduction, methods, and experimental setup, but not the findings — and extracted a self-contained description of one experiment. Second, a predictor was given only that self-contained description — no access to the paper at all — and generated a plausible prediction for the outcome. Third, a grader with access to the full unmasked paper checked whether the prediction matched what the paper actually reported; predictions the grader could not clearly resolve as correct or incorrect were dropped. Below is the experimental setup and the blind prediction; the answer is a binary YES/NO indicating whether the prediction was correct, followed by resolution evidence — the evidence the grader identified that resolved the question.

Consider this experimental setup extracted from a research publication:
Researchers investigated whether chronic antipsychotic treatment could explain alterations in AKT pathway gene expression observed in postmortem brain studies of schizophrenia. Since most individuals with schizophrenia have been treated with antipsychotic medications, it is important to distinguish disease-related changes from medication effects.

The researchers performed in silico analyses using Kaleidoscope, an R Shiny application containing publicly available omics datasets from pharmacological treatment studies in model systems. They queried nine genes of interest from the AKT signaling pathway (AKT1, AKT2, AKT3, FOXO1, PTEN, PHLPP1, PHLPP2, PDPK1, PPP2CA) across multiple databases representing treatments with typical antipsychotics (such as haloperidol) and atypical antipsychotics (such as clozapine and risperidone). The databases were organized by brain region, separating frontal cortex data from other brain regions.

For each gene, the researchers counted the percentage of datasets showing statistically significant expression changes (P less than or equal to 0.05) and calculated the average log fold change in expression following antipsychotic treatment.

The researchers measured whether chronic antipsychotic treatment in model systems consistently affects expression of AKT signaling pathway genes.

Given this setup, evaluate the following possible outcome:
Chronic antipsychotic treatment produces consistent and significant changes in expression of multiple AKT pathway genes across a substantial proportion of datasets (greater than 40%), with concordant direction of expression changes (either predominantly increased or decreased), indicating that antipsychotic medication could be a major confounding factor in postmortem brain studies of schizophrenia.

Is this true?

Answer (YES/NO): NO